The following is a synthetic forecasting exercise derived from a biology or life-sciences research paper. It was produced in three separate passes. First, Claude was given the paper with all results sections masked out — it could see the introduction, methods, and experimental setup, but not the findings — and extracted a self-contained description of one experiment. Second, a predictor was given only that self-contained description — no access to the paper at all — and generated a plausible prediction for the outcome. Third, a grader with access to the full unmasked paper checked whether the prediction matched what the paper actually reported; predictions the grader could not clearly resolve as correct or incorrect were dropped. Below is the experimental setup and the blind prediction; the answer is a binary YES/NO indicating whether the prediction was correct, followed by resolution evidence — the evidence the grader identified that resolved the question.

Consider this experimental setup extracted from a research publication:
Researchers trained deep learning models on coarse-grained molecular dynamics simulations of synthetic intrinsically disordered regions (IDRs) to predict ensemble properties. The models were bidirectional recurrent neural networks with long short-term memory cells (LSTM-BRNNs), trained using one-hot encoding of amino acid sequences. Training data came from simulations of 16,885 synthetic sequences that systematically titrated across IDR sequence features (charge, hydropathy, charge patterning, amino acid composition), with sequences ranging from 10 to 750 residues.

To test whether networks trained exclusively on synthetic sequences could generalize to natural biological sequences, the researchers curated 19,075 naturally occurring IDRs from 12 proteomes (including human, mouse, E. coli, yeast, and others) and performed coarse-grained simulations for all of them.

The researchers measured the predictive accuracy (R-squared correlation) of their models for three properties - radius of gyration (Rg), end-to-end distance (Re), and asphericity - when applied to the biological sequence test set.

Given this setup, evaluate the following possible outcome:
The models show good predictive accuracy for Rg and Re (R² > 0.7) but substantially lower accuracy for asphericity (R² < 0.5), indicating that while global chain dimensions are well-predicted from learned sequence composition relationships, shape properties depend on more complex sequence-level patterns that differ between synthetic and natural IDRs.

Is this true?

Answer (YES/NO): NO